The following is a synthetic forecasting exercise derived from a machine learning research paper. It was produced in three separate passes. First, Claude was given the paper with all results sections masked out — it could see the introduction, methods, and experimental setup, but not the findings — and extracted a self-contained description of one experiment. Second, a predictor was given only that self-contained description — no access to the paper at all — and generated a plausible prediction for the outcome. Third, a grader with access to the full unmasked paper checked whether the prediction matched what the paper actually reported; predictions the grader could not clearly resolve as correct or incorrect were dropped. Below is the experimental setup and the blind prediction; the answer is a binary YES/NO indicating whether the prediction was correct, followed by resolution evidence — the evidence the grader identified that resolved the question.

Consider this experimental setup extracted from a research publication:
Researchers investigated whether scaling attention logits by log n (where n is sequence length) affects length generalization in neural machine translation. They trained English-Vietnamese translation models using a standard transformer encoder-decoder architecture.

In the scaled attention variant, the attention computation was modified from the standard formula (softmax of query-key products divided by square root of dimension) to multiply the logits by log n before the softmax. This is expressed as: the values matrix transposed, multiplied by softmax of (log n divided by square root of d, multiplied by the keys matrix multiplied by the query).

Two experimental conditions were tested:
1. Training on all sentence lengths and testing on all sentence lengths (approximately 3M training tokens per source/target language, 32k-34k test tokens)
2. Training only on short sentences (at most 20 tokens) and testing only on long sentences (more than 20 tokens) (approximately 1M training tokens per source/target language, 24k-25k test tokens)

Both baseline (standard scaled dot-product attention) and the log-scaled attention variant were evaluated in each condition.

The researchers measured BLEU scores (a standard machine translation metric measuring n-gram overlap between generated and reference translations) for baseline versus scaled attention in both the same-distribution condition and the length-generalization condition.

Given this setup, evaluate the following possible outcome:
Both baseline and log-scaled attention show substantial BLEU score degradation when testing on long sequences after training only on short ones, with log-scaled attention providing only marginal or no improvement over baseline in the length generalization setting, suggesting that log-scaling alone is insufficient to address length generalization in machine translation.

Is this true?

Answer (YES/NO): NO